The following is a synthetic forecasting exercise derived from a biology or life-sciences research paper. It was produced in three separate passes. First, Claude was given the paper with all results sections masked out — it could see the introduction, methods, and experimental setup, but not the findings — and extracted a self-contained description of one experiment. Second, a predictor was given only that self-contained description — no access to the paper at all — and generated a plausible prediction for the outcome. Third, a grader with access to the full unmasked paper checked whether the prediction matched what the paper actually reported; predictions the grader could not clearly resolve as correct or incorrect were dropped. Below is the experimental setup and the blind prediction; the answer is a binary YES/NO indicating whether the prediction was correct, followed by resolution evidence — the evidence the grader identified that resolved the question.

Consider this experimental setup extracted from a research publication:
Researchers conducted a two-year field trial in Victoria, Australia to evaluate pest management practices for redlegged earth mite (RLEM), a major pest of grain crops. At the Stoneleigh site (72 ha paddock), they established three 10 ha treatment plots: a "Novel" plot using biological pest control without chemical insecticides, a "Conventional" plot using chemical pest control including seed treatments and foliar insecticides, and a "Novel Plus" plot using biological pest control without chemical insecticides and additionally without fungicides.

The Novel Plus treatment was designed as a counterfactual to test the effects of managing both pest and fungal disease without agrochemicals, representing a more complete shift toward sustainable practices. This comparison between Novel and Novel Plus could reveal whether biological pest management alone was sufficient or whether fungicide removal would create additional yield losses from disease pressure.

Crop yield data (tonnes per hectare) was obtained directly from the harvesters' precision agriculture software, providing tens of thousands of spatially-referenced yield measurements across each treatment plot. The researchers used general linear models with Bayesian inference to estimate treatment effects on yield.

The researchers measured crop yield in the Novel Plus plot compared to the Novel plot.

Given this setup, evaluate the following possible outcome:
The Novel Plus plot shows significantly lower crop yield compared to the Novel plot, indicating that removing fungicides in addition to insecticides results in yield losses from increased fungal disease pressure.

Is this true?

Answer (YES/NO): NO